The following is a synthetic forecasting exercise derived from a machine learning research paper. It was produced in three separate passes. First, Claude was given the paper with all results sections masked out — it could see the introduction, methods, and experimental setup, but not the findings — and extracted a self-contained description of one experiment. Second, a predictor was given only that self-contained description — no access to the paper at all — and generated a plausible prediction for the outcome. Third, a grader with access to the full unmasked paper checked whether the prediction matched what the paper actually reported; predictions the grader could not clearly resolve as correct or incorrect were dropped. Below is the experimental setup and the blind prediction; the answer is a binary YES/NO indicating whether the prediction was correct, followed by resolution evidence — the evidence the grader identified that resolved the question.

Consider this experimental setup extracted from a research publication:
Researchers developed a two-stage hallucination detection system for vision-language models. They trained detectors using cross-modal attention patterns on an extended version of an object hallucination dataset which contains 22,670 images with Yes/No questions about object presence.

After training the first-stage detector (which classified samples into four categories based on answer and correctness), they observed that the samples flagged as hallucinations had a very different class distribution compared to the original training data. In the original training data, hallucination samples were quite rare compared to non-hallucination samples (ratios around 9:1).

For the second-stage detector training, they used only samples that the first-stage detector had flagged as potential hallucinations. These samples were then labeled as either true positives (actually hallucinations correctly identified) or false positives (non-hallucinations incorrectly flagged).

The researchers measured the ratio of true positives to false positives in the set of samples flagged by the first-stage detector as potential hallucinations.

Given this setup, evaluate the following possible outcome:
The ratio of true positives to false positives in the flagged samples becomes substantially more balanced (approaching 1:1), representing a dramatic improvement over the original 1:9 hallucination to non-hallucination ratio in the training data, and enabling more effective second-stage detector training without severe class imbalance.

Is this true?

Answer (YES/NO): YES